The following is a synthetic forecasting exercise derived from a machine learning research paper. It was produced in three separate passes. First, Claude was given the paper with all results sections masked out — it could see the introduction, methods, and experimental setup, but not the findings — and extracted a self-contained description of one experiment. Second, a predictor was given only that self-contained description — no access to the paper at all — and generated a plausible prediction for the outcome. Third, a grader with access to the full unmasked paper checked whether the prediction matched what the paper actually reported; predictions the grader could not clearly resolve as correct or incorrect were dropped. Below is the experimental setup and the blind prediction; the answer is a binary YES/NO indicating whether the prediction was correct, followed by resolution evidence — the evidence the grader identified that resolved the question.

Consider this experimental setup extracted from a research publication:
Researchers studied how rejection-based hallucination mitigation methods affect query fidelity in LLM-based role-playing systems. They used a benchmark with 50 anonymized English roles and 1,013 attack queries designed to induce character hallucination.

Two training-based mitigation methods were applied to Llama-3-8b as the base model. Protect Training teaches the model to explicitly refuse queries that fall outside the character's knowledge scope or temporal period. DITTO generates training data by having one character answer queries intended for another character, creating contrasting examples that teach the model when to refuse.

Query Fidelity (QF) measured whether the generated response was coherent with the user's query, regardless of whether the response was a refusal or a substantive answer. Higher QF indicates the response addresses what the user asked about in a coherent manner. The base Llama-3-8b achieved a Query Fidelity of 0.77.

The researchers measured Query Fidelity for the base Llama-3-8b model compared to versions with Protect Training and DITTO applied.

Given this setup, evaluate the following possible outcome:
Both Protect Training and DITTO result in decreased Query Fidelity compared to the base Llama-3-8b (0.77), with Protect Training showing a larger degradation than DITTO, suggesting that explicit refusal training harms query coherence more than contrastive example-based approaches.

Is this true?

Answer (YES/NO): NO